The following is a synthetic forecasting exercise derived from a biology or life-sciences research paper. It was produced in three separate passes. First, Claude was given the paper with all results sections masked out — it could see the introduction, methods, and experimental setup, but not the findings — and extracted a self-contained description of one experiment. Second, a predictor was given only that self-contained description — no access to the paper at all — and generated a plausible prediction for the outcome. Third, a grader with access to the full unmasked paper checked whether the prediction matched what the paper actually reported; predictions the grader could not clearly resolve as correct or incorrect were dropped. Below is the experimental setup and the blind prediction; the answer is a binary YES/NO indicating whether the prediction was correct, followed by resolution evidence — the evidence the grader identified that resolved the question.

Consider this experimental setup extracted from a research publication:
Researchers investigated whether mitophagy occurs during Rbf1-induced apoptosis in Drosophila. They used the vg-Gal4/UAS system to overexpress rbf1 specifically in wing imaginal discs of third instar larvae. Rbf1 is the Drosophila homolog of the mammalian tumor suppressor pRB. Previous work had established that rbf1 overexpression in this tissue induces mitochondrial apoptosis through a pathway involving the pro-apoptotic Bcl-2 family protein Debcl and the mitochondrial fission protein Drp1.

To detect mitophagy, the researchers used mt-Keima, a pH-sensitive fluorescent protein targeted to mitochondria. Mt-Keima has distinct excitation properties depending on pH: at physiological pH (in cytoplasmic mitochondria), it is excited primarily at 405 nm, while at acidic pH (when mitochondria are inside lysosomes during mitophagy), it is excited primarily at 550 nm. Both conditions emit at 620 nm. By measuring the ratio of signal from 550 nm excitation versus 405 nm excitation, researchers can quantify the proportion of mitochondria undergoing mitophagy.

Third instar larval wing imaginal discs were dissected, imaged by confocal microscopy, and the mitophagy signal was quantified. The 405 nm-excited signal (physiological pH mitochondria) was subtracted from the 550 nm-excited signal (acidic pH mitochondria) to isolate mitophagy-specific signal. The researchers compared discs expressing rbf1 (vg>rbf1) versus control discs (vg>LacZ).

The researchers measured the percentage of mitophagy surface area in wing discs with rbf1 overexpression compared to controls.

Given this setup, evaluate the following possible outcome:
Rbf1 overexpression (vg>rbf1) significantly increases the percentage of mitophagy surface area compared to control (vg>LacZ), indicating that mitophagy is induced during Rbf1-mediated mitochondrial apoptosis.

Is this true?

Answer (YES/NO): YES